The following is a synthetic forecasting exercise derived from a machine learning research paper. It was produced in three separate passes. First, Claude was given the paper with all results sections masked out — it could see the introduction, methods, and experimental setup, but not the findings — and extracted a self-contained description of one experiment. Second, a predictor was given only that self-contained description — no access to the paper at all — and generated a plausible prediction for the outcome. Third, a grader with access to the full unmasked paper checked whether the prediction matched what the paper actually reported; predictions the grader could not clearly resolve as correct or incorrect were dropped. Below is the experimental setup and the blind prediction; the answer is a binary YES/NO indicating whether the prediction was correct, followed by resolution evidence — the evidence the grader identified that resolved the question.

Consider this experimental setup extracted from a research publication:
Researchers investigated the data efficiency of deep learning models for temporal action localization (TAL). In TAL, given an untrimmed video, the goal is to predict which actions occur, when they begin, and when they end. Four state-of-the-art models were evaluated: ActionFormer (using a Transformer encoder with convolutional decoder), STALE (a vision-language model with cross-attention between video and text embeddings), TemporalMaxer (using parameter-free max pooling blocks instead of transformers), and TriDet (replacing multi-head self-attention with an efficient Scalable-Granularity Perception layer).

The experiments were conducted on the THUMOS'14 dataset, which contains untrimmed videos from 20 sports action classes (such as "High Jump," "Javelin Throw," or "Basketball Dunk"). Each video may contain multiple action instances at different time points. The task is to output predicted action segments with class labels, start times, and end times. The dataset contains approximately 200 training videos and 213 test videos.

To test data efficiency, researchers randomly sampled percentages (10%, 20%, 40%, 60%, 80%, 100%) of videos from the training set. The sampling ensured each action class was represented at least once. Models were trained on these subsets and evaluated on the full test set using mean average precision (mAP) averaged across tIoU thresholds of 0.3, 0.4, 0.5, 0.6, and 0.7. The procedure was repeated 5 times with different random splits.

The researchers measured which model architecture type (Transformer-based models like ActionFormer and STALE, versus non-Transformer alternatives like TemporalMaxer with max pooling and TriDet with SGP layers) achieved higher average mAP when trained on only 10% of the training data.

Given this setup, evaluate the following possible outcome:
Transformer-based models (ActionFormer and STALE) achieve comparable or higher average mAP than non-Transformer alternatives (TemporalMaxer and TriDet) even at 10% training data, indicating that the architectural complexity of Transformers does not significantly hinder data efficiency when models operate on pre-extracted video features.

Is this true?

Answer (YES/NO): NO